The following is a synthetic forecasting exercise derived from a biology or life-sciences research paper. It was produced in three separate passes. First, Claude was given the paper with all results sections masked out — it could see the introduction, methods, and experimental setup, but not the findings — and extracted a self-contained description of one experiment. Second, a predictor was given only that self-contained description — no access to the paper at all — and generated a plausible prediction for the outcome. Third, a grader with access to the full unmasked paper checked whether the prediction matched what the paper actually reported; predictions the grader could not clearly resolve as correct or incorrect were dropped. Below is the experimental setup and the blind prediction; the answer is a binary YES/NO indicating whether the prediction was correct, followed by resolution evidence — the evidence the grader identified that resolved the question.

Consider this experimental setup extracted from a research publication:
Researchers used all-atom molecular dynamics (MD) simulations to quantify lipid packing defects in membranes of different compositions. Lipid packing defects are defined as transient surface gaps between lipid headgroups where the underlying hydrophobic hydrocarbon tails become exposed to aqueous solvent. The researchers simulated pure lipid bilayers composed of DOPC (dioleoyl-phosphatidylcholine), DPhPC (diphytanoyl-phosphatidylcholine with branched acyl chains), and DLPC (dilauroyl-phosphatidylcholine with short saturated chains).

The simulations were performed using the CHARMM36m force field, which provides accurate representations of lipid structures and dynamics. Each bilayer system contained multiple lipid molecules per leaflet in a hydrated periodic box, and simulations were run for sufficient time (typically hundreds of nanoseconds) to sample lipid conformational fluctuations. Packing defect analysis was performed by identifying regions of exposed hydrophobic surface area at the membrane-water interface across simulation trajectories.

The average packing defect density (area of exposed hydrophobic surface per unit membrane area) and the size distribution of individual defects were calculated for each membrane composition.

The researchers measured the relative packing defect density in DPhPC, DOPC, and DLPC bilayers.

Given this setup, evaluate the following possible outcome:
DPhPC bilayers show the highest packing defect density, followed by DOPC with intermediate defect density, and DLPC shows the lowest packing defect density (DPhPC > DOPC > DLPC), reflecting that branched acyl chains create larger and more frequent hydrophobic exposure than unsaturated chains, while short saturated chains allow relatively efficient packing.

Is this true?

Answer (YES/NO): YES